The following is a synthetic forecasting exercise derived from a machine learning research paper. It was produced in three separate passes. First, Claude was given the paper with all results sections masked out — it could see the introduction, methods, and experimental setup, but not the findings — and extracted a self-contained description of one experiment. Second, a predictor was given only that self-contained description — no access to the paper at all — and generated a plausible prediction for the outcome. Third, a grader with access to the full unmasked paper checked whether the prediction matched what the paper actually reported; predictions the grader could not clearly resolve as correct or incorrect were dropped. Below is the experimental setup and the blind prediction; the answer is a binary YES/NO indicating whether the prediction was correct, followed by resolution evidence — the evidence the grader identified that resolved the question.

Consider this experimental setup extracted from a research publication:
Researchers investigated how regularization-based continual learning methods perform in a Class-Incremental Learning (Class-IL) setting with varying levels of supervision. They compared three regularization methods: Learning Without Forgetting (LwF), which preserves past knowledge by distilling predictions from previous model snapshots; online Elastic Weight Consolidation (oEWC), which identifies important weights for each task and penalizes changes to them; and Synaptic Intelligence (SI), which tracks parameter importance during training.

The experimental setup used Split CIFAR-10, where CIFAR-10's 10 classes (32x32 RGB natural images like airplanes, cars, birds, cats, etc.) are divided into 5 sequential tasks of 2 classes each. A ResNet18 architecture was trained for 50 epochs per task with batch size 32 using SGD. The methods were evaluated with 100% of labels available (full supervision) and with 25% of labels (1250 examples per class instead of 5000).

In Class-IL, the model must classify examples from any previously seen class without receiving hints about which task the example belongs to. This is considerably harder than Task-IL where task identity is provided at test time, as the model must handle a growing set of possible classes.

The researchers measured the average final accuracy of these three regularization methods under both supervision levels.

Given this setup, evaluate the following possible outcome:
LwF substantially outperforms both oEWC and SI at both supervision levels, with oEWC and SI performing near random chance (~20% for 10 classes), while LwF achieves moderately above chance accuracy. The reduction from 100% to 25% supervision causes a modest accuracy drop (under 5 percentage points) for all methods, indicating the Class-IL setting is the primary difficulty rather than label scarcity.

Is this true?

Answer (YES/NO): NO